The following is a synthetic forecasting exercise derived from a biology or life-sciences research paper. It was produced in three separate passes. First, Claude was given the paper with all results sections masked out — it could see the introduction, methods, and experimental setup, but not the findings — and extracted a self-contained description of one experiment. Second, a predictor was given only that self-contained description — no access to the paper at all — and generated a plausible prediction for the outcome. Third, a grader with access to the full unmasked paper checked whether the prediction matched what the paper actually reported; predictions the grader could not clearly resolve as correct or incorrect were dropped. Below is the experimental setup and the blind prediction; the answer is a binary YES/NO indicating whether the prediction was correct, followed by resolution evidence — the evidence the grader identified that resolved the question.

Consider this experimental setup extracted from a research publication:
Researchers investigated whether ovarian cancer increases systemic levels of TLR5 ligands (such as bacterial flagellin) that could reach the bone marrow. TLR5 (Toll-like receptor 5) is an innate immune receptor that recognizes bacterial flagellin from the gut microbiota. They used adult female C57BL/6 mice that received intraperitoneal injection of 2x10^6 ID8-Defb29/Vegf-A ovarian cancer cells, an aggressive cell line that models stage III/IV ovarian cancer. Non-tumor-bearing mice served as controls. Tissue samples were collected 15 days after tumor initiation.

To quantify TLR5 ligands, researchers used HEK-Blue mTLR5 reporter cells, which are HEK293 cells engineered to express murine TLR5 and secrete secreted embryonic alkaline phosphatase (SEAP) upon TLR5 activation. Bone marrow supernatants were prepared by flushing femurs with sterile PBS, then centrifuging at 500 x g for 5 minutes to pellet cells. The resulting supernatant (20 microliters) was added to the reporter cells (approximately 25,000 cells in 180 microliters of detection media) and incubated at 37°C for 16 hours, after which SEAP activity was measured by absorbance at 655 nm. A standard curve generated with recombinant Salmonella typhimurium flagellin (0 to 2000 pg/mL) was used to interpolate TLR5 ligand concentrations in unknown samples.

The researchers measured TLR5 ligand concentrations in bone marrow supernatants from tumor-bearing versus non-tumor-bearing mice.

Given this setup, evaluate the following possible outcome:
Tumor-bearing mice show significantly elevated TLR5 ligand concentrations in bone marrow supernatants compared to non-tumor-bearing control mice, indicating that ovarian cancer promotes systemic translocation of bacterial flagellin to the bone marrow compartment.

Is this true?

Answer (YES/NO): YES